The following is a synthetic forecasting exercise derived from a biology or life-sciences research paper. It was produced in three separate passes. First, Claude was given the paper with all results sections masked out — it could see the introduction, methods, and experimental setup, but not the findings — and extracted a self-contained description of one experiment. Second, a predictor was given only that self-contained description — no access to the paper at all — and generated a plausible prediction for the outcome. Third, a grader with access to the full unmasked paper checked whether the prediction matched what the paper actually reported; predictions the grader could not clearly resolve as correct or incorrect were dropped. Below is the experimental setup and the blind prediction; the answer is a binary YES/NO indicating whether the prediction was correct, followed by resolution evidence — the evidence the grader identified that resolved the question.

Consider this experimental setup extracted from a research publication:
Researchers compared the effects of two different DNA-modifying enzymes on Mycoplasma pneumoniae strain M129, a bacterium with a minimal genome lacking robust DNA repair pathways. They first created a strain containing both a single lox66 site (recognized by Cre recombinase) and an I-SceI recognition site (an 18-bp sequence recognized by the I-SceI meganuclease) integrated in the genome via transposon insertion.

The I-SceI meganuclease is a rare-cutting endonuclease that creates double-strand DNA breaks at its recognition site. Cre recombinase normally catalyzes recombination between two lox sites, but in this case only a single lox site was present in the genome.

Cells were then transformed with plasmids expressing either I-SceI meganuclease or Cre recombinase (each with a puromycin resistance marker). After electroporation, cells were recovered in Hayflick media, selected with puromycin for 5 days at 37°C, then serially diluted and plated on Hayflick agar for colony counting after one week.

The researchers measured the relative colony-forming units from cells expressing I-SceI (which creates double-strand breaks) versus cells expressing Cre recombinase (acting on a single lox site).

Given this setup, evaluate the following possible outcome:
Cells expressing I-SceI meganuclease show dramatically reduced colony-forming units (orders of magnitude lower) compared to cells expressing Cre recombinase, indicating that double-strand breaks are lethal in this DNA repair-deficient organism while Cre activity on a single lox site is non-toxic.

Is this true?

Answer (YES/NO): NO